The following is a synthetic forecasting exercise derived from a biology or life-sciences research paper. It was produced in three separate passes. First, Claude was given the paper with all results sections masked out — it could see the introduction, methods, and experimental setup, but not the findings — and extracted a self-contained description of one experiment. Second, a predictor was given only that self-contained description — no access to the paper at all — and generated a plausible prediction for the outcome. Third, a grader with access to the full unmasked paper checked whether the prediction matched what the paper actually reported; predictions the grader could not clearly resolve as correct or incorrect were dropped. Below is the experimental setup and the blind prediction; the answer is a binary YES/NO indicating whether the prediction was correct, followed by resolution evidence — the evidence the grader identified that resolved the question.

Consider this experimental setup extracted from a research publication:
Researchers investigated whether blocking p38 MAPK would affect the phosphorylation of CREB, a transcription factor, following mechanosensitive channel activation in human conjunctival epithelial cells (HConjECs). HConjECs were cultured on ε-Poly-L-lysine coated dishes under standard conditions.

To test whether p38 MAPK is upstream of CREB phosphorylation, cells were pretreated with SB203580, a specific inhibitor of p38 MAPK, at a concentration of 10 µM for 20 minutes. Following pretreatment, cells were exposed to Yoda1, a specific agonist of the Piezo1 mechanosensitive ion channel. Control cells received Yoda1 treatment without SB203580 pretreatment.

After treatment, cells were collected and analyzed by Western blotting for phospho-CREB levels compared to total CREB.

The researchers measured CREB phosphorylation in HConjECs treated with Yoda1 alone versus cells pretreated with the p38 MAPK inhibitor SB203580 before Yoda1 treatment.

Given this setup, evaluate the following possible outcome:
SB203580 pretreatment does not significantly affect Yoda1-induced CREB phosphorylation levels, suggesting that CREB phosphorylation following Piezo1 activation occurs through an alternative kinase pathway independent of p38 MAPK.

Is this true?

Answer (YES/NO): NO